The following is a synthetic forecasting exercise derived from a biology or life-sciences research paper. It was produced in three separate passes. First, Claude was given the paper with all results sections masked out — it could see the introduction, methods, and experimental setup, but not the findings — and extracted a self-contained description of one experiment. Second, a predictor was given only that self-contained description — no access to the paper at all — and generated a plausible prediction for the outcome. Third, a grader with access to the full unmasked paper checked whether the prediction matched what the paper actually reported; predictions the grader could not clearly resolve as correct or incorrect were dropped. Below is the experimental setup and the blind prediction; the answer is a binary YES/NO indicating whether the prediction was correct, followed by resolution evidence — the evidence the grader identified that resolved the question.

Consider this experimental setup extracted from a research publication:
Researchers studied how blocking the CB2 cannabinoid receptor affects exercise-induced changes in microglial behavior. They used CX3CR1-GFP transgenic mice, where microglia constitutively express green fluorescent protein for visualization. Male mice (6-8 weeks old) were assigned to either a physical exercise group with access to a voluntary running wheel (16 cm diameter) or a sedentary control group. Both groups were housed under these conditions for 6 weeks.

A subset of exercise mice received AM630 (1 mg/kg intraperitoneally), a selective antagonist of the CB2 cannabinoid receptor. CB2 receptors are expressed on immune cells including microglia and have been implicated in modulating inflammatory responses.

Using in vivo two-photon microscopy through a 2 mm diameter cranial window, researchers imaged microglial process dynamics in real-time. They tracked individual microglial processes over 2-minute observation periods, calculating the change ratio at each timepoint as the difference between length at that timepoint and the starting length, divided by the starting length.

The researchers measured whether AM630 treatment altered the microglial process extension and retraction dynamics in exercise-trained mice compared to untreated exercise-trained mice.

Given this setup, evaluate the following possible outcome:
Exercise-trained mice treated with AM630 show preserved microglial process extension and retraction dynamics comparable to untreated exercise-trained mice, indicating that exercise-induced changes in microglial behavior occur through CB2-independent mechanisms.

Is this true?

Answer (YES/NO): NO